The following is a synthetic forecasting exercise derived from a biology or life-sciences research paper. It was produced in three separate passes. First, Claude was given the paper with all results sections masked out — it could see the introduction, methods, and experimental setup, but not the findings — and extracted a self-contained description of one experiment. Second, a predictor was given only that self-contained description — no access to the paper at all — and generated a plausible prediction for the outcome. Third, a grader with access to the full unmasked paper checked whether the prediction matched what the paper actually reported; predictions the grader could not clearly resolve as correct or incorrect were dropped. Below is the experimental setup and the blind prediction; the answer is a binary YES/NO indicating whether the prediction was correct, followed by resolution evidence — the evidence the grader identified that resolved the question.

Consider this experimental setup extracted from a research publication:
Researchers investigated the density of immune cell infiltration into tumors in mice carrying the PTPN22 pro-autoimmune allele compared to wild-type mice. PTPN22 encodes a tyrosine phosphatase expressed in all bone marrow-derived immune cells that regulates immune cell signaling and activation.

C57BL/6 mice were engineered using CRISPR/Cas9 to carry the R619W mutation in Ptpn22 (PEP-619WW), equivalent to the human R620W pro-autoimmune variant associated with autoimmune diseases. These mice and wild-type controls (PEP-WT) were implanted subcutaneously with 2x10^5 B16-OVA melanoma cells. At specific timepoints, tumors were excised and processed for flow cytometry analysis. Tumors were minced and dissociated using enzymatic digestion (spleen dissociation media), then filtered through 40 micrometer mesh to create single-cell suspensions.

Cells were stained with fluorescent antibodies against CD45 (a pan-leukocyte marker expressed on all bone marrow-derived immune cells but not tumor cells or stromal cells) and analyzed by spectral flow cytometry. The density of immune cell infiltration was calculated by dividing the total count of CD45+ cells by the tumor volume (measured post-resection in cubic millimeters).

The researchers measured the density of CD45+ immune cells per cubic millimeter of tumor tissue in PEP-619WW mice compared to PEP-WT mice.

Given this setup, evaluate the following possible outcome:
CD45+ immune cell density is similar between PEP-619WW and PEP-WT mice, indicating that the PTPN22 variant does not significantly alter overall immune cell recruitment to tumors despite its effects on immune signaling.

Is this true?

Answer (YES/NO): NO